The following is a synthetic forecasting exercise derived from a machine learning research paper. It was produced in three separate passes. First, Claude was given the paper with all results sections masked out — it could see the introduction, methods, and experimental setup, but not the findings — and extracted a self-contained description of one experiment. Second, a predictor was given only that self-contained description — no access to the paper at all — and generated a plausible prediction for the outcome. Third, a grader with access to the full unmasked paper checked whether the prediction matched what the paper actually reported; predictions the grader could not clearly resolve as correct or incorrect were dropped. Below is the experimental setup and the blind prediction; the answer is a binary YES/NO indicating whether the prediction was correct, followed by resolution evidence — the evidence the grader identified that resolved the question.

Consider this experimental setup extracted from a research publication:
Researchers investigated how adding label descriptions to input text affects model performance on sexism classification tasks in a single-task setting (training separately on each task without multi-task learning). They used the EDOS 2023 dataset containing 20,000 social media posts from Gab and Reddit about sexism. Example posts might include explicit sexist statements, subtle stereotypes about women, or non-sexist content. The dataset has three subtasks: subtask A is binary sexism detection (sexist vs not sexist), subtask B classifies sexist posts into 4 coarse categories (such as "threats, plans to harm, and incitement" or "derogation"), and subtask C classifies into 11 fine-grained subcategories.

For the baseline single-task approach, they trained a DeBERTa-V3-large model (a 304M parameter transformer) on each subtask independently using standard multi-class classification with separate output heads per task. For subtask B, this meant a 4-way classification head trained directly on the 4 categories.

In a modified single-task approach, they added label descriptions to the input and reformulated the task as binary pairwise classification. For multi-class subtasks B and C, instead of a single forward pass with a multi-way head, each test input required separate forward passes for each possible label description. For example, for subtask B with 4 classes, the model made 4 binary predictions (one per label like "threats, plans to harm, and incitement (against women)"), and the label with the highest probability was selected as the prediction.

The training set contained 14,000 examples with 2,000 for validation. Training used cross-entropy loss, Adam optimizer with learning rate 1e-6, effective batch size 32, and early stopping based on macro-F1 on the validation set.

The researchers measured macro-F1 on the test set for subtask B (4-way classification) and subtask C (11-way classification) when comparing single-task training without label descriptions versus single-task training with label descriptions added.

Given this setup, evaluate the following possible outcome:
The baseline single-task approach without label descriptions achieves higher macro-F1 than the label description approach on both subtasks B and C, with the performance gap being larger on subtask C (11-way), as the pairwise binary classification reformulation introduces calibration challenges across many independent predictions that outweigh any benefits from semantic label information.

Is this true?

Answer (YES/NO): NO